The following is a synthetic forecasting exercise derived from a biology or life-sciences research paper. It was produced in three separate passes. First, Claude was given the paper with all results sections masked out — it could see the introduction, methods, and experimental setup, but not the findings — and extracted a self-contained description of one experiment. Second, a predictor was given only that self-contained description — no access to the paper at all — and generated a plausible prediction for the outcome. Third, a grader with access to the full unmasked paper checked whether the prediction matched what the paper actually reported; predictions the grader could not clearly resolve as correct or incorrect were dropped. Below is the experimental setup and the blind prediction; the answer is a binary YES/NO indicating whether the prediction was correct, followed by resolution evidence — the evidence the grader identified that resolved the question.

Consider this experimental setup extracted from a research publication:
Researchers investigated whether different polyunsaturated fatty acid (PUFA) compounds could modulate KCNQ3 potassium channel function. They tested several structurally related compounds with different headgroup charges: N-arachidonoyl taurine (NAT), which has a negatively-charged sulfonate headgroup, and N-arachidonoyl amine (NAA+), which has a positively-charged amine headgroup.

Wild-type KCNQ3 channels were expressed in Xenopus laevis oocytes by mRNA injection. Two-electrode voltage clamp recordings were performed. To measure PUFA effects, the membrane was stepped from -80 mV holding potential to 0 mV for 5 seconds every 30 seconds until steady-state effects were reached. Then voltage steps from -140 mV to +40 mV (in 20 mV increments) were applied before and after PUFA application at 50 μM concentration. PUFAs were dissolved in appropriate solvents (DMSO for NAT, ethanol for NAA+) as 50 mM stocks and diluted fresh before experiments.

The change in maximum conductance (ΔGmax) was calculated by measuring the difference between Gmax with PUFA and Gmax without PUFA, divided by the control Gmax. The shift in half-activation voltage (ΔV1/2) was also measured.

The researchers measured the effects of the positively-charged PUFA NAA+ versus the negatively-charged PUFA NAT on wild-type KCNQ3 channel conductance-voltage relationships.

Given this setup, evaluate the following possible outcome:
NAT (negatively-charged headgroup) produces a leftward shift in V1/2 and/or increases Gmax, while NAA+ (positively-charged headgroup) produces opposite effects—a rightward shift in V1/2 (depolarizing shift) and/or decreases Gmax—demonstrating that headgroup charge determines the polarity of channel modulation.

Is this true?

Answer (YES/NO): YES